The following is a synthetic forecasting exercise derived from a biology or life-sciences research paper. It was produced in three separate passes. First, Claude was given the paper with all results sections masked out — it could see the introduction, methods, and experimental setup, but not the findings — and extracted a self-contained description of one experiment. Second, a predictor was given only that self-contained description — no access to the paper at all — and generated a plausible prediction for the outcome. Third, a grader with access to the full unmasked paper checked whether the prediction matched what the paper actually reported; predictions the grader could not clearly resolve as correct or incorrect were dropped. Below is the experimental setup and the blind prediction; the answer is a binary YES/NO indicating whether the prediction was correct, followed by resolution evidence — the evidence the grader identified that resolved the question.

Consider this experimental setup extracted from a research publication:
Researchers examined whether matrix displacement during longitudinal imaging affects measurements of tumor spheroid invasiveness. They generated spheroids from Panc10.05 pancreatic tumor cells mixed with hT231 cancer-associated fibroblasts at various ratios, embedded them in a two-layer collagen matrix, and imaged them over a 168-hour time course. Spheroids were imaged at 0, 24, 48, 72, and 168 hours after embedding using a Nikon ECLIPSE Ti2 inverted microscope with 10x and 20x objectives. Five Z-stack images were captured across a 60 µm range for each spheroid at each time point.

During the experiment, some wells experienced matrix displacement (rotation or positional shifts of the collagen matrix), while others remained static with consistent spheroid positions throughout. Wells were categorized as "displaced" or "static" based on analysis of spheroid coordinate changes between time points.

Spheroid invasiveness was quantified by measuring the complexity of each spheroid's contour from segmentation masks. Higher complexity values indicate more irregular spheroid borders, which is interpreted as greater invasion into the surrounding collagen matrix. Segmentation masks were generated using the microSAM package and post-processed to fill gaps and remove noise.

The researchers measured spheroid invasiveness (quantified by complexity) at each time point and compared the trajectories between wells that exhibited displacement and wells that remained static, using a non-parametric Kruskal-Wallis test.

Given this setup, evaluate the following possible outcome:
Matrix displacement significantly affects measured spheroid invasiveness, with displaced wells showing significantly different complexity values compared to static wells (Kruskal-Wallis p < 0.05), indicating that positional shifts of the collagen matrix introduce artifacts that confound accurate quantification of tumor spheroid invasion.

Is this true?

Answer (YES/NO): NO